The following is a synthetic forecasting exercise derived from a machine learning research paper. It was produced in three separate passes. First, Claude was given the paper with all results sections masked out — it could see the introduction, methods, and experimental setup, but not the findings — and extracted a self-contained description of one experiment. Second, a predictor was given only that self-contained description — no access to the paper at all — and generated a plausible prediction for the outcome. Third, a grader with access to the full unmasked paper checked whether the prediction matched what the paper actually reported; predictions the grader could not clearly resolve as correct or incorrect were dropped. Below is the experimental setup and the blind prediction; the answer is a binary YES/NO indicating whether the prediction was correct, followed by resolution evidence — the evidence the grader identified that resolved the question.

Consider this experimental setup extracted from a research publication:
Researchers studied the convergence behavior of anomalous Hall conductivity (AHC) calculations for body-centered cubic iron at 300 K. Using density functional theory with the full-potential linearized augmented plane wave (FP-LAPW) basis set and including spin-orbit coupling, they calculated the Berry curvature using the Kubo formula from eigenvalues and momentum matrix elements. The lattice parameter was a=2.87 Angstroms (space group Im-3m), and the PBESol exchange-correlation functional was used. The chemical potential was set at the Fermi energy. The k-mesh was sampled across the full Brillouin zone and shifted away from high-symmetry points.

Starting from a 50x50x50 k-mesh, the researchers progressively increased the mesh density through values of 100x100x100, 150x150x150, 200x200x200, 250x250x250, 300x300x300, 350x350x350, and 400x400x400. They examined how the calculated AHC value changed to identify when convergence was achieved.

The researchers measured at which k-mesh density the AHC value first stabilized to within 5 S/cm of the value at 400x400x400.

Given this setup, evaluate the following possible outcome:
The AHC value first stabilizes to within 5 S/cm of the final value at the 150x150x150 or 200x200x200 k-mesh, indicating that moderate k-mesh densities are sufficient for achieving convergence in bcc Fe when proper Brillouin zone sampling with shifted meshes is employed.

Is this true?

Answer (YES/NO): YES